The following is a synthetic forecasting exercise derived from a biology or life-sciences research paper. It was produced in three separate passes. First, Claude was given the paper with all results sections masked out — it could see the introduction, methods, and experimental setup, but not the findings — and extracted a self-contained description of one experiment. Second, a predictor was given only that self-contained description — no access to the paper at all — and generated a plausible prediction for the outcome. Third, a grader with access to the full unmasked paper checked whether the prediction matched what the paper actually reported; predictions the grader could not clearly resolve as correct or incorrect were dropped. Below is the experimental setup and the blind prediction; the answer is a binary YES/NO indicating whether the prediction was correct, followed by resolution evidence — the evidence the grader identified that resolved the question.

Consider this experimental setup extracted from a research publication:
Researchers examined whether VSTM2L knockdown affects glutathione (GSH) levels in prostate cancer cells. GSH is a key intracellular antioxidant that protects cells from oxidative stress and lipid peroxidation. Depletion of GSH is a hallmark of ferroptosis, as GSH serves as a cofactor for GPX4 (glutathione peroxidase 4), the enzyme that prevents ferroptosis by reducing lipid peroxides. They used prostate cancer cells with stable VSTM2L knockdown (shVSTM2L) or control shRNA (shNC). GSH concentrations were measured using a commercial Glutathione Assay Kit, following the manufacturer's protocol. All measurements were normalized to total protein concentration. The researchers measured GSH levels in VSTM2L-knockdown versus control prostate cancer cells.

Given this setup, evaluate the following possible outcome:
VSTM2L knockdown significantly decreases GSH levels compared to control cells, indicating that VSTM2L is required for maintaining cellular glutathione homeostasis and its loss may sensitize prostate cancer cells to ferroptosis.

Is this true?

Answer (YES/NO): YES